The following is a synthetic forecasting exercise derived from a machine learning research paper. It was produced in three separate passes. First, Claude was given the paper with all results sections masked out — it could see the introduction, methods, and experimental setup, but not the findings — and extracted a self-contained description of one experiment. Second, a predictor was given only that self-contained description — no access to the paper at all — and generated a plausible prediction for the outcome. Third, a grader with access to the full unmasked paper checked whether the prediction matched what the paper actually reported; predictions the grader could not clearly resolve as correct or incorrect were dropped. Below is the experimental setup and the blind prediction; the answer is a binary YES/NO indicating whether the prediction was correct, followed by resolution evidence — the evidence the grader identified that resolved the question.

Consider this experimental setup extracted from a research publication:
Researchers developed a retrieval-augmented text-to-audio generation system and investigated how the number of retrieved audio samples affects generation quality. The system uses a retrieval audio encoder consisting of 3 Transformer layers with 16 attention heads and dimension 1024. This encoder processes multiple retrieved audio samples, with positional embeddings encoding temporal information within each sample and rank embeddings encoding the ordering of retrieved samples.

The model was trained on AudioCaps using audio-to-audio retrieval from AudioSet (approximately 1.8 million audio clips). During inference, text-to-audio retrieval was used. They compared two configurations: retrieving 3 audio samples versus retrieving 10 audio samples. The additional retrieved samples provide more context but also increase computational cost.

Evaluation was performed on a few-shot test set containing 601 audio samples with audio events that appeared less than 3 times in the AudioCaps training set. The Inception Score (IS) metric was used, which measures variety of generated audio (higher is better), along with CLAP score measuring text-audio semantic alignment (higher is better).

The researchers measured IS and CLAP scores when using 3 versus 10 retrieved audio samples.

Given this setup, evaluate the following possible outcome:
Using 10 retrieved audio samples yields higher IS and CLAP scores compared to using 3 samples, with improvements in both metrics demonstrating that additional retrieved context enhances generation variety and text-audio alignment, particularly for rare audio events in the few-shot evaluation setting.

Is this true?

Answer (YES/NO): YES